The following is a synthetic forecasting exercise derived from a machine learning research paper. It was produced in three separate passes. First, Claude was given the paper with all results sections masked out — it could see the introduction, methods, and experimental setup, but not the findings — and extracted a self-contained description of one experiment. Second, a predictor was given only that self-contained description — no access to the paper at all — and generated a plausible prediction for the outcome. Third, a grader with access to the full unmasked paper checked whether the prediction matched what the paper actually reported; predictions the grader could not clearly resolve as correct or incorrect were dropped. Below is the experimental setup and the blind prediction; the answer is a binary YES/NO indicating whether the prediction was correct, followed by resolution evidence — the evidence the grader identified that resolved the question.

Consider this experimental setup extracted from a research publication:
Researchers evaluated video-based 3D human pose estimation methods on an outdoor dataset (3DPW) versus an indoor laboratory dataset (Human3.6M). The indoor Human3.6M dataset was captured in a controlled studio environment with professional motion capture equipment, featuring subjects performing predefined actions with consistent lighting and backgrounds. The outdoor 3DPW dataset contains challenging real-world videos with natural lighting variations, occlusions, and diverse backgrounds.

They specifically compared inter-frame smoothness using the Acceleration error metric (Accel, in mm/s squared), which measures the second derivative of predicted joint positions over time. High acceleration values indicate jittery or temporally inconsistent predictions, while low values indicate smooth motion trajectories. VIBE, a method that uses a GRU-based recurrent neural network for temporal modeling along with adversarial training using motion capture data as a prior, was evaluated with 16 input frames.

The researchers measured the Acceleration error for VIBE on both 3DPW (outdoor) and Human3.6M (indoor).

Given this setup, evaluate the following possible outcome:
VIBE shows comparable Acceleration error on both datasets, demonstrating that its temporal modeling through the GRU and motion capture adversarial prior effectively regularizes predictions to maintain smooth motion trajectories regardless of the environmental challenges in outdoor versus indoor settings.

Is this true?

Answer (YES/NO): YES